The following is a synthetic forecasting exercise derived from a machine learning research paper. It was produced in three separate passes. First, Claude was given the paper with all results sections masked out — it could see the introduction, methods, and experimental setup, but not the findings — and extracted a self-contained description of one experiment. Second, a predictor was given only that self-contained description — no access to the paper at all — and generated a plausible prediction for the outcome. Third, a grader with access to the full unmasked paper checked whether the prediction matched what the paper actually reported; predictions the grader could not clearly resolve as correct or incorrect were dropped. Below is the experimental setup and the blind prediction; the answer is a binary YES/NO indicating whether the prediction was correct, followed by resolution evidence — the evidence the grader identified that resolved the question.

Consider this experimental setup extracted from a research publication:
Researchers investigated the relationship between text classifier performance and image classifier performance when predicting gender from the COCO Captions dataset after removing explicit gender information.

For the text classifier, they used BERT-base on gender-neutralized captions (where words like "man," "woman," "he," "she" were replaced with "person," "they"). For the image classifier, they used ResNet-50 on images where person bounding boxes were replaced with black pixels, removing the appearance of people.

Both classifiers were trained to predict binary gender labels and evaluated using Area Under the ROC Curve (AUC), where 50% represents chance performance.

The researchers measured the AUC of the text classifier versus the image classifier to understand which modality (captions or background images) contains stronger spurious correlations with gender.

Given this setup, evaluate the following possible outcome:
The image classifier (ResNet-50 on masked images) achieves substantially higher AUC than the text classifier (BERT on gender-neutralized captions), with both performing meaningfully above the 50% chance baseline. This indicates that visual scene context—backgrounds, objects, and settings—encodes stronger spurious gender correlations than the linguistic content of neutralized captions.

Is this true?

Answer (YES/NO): NO